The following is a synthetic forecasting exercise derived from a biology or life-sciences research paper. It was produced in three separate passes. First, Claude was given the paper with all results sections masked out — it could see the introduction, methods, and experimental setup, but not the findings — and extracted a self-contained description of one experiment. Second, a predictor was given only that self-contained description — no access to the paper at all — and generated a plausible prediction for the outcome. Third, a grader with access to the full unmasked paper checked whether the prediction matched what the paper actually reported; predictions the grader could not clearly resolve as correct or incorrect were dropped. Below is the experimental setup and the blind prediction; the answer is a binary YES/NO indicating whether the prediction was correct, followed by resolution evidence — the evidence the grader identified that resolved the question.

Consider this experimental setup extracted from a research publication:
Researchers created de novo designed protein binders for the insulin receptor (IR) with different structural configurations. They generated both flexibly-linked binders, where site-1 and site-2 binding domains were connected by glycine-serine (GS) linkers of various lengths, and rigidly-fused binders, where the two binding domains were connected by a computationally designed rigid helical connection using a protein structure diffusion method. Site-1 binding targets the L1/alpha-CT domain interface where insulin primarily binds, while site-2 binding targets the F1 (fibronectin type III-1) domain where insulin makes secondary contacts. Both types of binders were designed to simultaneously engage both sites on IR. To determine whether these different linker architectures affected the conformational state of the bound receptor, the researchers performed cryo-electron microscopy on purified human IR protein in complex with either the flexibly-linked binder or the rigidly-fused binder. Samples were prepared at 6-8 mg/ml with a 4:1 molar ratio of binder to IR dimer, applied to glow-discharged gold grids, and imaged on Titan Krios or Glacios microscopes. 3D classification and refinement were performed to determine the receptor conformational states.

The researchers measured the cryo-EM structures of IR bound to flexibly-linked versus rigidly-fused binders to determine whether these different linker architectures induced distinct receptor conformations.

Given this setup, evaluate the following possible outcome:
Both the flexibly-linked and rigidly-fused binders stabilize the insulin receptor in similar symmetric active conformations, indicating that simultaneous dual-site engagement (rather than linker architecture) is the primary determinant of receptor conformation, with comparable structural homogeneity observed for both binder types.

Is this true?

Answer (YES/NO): NO